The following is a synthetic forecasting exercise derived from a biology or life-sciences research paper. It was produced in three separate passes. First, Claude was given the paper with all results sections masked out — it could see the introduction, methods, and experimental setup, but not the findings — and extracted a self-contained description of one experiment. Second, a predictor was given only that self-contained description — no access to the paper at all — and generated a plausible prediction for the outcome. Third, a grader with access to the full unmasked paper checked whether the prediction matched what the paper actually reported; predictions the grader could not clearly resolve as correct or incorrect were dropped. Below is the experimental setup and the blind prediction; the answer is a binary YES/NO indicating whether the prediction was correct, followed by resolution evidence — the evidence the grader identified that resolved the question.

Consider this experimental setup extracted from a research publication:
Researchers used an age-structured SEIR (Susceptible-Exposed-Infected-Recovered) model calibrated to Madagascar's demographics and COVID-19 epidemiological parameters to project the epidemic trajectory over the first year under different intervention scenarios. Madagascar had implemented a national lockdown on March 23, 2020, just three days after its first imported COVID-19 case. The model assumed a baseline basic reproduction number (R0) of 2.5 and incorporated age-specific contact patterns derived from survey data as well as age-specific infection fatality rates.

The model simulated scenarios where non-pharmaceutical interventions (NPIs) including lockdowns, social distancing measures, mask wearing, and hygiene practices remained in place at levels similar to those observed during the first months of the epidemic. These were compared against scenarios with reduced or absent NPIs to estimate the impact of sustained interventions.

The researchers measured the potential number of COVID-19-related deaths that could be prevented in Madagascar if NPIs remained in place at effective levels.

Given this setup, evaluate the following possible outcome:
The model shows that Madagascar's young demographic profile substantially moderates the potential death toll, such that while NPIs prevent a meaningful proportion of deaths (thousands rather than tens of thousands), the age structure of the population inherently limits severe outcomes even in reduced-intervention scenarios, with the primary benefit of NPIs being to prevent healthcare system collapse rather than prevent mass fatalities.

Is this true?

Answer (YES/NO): NO